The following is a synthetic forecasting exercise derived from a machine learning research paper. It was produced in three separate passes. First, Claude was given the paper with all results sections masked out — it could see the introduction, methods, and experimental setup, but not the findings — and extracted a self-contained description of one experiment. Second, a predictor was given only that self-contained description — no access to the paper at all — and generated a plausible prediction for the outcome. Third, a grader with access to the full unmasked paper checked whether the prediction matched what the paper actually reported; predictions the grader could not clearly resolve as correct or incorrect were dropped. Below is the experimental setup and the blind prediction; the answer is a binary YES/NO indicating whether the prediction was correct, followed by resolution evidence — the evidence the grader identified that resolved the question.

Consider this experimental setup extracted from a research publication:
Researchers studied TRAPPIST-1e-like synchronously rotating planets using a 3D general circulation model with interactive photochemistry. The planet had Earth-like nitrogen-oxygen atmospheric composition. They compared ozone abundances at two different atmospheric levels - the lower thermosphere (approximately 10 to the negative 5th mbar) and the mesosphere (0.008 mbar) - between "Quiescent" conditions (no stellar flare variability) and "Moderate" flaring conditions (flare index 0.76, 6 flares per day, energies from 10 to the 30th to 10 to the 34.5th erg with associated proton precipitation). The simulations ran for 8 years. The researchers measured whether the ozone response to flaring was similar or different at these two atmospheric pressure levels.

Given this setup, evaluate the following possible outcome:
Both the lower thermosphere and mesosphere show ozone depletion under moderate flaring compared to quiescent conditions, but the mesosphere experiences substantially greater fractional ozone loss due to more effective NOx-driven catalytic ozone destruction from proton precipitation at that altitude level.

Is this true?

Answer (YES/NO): NO